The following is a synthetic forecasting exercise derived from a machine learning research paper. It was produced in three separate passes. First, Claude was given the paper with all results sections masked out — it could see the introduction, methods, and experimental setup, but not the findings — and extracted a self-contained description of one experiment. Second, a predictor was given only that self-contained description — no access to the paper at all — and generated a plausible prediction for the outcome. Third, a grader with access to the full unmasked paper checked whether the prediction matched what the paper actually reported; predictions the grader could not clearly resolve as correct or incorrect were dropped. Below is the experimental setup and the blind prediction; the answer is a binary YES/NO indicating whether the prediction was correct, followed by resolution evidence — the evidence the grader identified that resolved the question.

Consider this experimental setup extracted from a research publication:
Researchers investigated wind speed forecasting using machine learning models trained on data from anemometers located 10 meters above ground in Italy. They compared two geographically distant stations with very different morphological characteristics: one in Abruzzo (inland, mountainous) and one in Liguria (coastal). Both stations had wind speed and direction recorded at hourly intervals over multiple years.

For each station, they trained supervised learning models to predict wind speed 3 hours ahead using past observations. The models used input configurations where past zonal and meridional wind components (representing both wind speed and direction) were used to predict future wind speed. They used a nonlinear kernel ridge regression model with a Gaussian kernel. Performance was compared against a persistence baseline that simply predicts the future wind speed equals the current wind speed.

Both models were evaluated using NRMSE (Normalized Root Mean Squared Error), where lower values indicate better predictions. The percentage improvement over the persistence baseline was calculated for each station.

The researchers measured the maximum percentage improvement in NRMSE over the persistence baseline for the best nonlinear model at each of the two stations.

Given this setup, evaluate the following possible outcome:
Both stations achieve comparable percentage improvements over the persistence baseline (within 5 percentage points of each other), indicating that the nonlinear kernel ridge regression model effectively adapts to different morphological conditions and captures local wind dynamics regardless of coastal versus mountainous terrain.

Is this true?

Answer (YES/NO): NO